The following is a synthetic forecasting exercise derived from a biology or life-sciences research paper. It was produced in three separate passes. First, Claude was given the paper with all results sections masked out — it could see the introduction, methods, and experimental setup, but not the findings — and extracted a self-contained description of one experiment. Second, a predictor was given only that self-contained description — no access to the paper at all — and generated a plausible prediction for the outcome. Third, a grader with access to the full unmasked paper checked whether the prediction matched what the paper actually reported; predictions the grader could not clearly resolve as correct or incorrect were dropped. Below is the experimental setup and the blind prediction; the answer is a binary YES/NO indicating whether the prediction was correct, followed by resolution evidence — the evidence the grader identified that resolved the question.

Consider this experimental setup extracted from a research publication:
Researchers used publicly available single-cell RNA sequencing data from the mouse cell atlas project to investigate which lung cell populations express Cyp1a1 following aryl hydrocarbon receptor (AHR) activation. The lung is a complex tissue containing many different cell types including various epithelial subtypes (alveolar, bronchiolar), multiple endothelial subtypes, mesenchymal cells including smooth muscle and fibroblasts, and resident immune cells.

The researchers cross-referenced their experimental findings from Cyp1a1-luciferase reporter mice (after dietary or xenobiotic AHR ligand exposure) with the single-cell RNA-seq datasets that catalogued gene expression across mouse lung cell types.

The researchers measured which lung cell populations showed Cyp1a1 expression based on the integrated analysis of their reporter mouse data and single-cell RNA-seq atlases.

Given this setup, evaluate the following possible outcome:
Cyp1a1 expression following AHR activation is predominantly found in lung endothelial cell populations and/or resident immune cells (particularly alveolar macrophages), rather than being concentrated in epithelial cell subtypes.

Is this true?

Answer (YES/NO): NO